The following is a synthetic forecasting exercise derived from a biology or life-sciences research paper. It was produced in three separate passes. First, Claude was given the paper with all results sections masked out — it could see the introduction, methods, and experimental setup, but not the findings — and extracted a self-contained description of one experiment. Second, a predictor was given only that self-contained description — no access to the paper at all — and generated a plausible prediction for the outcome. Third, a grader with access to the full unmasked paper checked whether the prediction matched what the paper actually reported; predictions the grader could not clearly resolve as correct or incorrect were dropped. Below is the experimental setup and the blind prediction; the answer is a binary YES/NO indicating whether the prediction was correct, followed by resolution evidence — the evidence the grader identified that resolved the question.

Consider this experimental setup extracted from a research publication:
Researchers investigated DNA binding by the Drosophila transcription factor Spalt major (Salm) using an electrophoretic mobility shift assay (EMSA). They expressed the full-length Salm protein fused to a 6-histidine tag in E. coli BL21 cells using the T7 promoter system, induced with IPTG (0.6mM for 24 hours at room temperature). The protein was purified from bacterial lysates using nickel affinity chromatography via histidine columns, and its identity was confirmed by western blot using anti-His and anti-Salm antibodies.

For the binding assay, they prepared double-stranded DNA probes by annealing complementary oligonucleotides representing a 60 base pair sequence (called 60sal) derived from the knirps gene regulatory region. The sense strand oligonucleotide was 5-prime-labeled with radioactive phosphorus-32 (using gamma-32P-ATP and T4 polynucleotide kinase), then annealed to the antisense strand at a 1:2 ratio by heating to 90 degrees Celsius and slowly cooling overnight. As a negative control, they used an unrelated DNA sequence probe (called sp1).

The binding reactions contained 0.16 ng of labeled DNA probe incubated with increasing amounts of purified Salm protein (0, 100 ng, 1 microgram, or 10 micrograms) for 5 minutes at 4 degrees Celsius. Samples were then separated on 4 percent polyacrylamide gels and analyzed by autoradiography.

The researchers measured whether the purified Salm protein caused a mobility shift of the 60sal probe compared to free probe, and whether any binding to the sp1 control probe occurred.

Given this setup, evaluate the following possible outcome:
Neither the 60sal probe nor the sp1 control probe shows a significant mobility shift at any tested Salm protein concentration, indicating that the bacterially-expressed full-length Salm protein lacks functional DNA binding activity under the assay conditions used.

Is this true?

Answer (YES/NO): NO